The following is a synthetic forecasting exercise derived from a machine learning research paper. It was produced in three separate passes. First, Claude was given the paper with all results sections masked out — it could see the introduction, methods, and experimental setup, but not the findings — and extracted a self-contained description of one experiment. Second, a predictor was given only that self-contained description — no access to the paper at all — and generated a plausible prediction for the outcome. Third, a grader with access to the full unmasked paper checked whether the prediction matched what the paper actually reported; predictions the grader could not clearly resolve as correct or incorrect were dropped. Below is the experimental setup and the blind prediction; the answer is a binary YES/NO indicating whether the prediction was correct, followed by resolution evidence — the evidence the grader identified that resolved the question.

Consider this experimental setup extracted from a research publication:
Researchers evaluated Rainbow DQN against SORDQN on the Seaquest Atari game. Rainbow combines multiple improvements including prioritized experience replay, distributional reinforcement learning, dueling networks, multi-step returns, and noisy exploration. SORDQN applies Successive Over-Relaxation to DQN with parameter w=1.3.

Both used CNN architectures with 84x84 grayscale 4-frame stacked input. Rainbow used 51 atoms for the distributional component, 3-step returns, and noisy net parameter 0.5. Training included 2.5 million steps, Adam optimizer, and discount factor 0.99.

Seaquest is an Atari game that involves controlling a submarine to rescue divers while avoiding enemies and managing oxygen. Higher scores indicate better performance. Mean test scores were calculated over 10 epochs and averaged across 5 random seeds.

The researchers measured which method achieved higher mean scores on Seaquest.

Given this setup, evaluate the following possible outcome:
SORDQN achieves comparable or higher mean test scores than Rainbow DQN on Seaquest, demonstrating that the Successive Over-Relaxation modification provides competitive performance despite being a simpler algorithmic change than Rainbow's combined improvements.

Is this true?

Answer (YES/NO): NO